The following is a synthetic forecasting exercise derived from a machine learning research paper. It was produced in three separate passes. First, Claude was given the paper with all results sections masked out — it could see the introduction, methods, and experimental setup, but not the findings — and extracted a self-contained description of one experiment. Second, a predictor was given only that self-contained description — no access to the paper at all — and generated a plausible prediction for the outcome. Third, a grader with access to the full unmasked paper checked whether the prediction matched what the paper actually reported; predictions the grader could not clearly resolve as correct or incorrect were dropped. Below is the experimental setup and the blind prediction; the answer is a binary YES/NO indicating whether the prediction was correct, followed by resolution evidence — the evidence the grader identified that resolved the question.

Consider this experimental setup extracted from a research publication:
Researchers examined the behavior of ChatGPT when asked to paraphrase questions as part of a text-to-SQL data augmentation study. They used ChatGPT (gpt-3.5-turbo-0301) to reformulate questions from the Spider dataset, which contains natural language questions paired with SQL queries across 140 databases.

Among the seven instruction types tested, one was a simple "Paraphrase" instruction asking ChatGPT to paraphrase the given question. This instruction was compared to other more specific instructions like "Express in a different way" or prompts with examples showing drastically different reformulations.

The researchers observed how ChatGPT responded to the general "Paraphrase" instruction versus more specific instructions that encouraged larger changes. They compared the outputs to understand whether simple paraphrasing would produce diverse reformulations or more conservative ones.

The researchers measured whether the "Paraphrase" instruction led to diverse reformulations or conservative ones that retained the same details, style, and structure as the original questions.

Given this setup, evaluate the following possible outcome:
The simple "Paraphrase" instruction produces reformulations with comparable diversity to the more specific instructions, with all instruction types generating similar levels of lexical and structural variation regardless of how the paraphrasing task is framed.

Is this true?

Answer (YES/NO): NO